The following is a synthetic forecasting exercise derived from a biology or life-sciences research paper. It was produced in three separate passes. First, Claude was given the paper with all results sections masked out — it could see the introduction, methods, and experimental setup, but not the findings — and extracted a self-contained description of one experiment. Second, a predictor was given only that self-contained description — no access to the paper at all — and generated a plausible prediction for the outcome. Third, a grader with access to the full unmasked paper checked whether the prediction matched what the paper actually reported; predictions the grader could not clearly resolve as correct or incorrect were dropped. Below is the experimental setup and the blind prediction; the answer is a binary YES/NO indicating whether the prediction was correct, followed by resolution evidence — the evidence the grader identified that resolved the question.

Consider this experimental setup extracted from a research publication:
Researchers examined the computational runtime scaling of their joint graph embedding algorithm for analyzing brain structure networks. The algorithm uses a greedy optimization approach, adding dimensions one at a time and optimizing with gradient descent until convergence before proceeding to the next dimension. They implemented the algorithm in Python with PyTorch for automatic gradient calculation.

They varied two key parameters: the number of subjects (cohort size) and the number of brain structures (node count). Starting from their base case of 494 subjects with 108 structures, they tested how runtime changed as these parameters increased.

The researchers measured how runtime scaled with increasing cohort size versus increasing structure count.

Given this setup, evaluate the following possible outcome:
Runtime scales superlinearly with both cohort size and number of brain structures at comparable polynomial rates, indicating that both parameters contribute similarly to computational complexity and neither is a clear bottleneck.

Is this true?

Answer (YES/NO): NO